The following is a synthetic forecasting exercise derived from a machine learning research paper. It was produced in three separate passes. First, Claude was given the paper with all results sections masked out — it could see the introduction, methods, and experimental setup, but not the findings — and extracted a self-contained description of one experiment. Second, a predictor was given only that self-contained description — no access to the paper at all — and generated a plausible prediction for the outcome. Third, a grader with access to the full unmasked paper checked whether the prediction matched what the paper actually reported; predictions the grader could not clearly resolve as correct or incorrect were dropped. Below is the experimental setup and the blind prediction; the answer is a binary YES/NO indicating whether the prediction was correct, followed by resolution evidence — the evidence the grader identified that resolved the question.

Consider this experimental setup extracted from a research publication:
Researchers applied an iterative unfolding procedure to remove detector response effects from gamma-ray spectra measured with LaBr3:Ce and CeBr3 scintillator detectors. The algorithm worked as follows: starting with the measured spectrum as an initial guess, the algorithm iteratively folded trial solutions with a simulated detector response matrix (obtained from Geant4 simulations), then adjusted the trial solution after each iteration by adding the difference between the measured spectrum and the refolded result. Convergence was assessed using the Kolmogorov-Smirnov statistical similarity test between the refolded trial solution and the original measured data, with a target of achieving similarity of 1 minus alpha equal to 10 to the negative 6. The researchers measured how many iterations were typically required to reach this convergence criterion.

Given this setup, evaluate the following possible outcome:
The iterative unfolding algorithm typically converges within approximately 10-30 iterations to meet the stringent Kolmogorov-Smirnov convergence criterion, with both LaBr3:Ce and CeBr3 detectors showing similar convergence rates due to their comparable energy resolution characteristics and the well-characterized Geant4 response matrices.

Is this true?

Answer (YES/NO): NO